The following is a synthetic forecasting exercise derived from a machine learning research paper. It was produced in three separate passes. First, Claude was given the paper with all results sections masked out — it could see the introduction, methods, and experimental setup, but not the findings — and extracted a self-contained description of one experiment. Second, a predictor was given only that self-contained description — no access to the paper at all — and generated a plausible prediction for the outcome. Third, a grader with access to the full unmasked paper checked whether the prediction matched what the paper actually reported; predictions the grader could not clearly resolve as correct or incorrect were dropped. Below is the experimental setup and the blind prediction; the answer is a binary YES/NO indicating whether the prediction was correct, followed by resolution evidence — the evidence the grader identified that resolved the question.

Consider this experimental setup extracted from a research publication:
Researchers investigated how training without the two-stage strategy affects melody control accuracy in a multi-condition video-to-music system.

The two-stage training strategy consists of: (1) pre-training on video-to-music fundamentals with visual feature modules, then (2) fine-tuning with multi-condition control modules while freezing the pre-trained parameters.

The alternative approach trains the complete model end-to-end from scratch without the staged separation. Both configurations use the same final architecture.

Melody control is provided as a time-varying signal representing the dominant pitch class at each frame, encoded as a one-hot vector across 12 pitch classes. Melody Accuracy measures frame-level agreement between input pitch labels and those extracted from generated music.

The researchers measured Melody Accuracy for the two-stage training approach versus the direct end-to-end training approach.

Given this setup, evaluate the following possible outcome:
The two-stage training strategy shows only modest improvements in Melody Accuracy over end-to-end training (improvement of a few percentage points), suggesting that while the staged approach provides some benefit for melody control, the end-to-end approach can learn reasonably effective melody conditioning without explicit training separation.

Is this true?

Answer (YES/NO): NO